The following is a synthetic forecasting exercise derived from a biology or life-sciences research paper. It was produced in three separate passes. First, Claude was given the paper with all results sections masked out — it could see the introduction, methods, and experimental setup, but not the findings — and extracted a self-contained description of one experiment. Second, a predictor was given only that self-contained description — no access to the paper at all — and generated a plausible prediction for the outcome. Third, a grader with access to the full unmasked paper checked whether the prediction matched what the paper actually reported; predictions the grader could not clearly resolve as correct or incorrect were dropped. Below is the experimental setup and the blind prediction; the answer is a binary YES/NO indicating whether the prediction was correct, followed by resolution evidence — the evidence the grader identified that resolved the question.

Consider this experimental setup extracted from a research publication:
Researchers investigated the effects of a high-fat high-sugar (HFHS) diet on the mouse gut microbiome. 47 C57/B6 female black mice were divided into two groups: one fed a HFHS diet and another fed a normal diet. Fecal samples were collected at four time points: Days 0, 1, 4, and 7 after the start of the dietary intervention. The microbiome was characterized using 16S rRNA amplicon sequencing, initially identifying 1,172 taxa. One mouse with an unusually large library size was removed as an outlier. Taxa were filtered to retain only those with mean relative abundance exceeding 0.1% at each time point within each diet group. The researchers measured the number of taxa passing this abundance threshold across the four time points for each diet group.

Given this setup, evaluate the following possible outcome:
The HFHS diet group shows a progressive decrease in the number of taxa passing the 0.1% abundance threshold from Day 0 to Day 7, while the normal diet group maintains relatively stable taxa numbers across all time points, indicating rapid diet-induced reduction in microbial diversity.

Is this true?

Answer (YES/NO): NO